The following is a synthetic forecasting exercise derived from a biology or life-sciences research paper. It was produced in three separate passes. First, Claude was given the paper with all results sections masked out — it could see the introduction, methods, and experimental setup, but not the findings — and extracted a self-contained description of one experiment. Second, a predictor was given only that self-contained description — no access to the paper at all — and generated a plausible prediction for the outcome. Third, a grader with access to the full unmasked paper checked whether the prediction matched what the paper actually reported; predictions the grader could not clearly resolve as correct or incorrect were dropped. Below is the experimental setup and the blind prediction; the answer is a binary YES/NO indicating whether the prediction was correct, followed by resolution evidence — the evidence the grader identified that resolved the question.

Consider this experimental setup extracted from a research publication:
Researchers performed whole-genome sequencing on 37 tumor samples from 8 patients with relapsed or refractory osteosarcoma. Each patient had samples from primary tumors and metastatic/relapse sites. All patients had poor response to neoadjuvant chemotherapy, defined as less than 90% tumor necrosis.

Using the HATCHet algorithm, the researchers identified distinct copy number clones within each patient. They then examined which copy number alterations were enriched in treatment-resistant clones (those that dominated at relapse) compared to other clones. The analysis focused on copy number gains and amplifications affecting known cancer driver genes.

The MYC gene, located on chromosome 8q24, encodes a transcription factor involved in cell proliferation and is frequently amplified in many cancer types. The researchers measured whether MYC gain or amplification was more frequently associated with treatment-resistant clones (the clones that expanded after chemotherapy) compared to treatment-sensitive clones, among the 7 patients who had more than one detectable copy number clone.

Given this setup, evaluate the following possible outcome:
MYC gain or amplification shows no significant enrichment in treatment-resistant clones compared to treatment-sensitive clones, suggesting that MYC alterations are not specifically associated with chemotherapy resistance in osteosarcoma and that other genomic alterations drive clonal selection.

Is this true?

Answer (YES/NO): NO